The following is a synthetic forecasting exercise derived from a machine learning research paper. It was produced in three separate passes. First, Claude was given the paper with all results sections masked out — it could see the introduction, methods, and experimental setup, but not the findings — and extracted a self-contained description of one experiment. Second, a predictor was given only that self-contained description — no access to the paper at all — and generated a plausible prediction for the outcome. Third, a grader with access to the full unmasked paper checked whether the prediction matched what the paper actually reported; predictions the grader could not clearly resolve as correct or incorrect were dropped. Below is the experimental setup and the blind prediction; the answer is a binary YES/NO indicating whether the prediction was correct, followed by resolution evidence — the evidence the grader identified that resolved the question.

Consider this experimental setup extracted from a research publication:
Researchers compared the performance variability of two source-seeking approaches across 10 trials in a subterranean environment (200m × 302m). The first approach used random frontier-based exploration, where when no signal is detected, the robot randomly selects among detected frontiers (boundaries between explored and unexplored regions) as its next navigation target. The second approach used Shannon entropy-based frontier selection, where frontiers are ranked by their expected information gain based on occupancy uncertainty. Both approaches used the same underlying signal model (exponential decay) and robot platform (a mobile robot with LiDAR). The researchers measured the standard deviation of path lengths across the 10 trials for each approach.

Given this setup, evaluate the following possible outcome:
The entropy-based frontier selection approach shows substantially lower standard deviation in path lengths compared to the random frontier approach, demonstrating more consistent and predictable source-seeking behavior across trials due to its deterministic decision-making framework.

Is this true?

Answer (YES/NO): YES